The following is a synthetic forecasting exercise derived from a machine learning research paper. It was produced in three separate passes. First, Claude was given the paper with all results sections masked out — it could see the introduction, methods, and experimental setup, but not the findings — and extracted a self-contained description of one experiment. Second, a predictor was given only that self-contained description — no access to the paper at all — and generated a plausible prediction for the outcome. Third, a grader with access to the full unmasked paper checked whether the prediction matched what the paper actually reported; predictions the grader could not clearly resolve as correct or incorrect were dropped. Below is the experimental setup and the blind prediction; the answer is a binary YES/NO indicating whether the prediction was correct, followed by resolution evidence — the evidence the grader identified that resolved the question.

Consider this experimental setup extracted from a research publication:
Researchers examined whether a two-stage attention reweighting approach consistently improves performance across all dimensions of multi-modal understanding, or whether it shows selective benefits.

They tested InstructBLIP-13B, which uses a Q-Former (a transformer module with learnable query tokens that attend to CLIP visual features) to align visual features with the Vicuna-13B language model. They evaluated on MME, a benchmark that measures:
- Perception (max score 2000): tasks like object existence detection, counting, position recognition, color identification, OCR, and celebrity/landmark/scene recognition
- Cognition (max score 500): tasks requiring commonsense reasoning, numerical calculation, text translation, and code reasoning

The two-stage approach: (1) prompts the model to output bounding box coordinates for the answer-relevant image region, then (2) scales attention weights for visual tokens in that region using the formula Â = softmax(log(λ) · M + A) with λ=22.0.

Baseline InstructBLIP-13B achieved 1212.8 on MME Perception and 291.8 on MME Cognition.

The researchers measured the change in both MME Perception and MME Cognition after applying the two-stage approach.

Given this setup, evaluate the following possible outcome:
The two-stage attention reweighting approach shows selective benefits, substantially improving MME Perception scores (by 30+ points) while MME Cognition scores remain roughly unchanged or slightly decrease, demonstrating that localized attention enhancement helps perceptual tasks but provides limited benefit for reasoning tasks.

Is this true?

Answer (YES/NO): NO